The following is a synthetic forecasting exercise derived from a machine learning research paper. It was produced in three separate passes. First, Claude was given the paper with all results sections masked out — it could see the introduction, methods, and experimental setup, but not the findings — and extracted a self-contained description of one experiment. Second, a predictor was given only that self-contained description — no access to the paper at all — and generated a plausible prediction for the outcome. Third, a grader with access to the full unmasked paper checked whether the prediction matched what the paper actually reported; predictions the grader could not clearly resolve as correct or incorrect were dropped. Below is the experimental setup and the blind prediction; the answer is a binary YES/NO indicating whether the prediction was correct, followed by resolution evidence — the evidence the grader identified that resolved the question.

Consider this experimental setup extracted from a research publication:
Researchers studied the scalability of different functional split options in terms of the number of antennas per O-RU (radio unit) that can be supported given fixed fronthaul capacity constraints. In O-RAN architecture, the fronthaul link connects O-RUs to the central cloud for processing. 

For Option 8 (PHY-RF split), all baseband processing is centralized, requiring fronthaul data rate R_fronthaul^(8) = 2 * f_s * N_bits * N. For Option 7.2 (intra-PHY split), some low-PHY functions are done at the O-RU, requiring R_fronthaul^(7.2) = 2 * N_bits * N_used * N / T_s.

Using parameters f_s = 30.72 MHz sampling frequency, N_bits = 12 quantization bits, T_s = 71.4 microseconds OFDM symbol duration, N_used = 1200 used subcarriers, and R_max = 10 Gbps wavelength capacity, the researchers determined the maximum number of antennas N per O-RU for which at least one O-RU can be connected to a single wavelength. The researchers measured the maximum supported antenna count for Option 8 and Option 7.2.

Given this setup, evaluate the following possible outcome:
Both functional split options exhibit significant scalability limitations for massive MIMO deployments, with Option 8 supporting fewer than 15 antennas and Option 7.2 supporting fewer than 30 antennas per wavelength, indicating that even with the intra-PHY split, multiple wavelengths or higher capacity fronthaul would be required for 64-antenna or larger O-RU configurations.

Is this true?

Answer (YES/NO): YES